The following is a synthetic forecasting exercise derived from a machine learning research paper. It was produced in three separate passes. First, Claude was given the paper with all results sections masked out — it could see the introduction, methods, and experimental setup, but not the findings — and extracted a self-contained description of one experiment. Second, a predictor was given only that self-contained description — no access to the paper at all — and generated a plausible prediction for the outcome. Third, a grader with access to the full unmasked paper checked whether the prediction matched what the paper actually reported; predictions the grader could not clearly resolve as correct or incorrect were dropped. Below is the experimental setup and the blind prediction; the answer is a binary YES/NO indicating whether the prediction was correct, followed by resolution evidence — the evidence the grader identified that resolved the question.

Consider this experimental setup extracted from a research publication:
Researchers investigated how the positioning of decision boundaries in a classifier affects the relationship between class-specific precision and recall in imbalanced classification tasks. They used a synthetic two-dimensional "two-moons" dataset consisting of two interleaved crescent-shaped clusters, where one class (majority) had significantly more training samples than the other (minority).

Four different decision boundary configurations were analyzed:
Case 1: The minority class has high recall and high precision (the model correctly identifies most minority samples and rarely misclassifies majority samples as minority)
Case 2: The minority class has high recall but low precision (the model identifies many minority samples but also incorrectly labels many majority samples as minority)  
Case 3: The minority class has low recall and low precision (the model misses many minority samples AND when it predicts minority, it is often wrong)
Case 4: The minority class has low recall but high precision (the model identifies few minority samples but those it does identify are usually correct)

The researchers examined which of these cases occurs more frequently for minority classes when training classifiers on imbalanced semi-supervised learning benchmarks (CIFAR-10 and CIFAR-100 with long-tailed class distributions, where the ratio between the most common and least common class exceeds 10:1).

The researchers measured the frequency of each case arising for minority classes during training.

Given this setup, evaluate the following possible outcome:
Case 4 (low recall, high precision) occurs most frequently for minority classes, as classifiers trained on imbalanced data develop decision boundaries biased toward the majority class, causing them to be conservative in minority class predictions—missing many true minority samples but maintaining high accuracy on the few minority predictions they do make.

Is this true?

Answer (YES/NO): YES